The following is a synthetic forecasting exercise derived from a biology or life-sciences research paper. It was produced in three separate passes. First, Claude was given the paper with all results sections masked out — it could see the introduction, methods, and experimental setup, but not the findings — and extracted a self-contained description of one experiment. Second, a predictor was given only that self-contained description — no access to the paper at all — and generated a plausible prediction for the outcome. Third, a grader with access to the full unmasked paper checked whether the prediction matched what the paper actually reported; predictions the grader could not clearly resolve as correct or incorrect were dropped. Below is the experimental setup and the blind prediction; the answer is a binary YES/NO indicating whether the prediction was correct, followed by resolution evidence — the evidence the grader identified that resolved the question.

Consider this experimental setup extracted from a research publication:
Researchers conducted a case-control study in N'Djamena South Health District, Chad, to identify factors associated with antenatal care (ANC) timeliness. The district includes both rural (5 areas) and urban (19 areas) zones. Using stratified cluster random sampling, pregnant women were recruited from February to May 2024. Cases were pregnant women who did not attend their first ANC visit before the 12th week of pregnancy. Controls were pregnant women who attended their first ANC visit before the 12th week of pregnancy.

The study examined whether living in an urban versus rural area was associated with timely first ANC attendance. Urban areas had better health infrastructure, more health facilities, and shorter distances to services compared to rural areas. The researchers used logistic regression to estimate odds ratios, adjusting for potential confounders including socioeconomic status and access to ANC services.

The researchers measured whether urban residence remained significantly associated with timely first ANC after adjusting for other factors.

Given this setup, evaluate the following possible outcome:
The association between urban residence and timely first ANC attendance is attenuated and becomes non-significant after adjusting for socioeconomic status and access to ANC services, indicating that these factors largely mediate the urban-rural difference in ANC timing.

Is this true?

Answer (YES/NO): NO